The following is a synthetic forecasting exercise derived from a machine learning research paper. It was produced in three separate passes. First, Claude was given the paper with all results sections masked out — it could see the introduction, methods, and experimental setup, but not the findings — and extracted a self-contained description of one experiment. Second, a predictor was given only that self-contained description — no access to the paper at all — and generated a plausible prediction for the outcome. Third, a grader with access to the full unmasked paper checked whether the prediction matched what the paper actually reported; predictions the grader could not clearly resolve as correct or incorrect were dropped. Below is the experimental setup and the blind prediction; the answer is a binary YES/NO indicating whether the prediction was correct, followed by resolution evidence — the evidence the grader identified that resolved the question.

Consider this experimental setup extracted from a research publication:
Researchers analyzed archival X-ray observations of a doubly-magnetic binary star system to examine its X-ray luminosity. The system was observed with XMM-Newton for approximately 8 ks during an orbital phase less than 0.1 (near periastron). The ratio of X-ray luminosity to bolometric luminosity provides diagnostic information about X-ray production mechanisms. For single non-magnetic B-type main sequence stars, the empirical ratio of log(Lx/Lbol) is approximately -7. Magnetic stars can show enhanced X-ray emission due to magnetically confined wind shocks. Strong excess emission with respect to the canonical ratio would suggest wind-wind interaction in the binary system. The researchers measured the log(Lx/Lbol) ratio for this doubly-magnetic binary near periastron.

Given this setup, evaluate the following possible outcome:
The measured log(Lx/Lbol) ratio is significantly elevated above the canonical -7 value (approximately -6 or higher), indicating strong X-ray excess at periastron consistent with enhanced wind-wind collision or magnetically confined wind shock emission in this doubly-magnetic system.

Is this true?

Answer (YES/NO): NO